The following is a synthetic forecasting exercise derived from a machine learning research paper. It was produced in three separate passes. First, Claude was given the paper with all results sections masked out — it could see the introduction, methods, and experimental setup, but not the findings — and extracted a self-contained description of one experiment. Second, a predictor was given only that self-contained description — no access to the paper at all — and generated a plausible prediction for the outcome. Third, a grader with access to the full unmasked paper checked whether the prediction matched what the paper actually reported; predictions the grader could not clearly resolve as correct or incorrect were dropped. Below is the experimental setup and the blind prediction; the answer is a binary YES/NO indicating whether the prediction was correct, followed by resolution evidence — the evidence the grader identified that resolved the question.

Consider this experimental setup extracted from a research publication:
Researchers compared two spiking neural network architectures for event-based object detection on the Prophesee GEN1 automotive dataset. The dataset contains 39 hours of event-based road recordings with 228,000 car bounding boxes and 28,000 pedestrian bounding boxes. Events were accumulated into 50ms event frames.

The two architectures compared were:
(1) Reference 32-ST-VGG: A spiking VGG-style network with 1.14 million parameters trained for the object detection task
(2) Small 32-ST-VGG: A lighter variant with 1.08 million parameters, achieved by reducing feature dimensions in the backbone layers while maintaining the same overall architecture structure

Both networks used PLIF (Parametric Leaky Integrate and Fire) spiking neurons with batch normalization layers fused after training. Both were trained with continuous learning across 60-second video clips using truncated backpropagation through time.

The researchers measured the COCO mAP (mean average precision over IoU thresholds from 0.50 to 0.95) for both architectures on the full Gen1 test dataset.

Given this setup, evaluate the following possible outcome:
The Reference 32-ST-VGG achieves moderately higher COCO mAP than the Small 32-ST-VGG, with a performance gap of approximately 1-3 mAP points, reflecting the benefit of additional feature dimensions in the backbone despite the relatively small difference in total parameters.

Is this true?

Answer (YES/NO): NO